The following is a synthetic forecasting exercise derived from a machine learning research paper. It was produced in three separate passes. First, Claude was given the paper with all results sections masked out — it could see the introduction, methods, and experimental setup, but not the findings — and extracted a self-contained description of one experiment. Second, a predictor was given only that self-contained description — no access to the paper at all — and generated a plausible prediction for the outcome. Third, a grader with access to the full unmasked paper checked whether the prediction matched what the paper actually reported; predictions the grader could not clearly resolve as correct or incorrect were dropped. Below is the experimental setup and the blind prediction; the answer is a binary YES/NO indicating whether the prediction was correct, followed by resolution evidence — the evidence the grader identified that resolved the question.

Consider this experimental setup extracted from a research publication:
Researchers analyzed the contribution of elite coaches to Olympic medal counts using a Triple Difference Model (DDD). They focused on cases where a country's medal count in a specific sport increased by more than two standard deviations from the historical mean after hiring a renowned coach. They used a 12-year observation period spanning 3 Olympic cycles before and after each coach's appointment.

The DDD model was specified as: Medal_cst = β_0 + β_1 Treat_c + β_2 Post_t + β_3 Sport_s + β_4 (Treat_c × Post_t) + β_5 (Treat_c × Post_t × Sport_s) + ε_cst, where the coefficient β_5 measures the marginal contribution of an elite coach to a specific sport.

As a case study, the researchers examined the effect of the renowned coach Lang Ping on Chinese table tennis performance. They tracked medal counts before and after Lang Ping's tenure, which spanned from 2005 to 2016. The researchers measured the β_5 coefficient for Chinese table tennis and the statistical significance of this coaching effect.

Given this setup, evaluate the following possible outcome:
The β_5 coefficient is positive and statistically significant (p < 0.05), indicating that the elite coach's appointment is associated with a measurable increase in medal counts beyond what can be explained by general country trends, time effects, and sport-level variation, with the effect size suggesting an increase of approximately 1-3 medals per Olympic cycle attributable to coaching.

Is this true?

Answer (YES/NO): YES